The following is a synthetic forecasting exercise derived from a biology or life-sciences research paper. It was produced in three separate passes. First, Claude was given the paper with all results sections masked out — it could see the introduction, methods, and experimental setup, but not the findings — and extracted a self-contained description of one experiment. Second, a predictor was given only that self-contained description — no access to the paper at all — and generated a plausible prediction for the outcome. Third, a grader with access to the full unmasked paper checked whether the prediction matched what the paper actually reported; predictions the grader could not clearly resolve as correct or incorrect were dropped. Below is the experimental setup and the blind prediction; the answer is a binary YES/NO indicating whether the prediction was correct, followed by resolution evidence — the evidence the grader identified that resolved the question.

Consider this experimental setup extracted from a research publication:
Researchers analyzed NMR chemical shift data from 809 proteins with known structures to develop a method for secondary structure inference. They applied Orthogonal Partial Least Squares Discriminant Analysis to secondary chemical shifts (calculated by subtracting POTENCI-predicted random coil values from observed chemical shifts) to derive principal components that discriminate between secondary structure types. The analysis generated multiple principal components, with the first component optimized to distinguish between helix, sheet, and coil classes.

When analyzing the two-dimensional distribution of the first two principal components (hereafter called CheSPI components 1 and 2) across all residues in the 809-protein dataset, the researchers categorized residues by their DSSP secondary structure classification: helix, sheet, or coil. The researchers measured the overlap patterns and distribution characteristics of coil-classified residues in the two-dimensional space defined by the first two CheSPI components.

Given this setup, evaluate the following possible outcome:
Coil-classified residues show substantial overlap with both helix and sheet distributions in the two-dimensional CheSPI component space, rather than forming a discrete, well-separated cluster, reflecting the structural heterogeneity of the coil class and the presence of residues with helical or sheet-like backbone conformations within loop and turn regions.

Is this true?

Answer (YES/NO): YES